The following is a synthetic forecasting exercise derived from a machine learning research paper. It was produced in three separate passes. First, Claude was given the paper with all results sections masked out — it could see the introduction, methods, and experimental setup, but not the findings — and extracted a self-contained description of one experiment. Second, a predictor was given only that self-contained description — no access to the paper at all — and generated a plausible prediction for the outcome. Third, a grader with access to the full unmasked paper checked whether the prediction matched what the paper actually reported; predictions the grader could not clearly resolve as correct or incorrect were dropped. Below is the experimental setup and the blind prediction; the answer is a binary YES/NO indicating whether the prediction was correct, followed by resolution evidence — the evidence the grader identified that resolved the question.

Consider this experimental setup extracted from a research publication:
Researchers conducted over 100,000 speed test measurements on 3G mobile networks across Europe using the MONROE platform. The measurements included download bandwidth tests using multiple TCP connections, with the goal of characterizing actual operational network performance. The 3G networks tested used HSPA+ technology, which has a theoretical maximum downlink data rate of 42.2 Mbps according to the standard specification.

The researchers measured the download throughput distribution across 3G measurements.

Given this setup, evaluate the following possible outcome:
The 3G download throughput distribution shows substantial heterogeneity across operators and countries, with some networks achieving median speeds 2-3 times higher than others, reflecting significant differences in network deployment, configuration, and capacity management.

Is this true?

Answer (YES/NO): NO